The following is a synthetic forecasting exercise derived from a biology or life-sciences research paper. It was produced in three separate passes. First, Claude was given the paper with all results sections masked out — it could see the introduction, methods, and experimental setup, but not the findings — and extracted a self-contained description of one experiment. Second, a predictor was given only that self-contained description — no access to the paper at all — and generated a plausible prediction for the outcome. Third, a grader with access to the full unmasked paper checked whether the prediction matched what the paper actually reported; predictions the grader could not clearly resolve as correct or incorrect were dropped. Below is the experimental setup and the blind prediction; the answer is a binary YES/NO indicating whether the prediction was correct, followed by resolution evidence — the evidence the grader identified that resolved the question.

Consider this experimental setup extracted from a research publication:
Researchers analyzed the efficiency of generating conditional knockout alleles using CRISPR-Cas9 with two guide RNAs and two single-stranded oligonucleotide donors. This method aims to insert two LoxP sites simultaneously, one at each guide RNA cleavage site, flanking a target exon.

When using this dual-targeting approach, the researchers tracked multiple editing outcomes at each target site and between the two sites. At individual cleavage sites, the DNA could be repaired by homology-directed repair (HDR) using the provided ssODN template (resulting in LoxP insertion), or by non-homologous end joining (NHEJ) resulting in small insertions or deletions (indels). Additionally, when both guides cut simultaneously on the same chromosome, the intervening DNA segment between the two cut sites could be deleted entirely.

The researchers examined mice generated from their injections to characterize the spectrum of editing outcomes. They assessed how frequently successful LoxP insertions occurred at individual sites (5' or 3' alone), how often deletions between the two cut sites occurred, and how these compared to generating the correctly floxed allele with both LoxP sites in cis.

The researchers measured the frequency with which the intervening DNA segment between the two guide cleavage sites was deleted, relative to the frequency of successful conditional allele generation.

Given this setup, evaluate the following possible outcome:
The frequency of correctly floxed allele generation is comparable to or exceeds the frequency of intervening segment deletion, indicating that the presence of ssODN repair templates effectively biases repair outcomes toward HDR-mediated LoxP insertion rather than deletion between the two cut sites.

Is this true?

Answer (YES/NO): NO